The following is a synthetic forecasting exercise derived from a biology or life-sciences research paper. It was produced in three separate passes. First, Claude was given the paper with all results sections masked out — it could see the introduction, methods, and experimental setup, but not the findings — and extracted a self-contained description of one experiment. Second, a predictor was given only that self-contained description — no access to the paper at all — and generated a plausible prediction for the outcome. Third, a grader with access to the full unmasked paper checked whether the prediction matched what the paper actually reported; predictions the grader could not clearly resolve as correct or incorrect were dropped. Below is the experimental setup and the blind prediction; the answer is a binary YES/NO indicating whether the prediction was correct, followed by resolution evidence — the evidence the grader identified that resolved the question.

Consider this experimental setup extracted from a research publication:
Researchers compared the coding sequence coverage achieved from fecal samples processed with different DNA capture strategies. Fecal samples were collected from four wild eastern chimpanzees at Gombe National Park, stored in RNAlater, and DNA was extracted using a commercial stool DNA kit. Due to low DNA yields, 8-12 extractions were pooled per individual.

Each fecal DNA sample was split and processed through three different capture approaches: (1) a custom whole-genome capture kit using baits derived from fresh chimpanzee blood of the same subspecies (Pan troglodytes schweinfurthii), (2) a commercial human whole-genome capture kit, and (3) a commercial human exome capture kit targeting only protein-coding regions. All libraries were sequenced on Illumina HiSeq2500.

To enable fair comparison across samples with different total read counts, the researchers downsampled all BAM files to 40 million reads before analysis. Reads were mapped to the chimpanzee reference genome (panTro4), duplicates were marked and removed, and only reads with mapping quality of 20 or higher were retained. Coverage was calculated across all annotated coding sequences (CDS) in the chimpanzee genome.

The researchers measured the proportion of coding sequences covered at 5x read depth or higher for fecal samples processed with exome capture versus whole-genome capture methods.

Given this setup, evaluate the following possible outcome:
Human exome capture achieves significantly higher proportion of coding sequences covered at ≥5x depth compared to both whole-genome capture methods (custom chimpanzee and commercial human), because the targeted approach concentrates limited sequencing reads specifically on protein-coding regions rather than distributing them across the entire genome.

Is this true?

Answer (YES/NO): YES